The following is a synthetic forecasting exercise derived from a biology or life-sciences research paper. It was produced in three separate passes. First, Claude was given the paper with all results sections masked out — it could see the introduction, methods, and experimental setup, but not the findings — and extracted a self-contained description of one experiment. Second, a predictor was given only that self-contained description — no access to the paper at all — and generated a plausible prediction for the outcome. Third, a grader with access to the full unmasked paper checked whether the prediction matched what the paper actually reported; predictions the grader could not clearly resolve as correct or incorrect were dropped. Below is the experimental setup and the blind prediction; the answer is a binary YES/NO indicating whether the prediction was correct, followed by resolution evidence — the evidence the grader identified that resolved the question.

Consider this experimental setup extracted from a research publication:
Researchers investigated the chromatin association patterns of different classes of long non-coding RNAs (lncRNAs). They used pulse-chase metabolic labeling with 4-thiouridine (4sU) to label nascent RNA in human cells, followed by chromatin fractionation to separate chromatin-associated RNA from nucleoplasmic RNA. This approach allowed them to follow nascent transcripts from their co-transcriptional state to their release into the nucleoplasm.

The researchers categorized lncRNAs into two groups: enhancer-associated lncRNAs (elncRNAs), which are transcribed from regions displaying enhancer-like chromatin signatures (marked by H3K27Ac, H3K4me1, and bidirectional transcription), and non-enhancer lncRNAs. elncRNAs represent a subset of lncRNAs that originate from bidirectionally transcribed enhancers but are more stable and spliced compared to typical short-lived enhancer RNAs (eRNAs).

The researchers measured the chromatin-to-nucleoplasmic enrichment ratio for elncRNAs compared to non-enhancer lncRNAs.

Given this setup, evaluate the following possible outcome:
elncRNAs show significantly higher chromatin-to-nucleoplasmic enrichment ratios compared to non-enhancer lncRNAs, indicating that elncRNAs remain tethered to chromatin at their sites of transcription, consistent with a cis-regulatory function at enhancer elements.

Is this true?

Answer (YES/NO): NO